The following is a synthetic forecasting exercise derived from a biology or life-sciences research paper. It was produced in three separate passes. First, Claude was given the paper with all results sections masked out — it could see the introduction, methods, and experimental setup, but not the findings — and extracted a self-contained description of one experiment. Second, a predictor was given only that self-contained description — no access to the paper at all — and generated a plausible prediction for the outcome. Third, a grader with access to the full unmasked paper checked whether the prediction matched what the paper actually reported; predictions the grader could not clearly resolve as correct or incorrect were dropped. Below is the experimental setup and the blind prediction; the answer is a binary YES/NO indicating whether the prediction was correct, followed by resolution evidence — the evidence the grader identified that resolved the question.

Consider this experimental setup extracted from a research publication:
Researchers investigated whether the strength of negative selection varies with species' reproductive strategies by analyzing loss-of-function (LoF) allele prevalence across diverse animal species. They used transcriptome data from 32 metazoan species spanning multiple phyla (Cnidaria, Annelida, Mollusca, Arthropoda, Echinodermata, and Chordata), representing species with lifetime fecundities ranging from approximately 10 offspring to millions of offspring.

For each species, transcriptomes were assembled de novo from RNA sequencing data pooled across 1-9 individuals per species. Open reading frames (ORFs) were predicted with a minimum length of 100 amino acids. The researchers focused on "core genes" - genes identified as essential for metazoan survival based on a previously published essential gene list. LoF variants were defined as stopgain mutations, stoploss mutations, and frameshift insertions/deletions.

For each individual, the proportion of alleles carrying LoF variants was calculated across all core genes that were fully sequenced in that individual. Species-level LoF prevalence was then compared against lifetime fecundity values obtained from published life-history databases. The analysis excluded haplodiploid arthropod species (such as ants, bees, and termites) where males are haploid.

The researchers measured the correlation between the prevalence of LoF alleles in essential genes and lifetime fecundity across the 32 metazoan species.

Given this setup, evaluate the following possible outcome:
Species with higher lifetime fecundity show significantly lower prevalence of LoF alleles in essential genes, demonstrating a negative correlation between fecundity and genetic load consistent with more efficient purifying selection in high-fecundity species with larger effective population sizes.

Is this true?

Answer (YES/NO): NO